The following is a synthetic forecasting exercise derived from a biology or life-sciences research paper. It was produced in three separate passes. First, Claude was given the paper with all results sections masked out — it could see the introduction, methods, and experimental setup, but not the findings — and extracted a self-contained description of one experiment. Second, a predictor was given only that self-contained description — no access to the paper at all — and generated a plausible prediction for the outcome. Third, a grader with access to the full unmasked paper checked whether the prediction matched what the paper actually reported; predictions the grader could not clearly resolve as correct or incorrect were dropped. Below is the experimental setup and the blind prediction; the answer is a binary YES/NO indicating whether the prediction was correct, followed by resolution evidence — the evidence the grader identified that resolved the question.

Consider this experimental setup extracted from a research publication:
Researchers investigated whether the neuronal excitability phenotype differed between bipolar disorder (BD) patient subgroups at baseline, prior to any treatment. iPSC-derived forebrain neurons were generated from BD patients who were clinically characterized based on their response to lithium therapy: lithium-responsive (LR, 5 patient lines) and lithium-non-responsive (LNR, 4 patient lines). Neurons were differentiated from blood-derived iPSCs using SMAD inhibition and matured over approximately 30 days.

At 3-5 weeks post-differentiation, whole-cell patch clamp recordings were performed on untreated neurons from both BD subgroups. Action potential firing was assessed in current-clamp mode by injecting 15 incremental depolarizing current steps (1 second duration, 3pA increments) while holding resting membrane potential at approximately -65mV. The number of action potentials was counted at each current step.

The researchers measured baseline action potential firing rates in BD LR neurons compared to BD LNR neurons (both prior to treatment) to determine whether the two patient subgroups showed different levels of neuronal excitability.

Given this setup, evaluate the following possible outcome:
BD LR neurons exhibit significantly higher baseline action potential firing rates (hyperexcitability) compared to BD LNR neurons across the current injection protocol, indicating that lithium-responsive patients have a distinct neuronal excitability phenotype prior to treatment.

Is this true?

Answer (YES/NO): NO